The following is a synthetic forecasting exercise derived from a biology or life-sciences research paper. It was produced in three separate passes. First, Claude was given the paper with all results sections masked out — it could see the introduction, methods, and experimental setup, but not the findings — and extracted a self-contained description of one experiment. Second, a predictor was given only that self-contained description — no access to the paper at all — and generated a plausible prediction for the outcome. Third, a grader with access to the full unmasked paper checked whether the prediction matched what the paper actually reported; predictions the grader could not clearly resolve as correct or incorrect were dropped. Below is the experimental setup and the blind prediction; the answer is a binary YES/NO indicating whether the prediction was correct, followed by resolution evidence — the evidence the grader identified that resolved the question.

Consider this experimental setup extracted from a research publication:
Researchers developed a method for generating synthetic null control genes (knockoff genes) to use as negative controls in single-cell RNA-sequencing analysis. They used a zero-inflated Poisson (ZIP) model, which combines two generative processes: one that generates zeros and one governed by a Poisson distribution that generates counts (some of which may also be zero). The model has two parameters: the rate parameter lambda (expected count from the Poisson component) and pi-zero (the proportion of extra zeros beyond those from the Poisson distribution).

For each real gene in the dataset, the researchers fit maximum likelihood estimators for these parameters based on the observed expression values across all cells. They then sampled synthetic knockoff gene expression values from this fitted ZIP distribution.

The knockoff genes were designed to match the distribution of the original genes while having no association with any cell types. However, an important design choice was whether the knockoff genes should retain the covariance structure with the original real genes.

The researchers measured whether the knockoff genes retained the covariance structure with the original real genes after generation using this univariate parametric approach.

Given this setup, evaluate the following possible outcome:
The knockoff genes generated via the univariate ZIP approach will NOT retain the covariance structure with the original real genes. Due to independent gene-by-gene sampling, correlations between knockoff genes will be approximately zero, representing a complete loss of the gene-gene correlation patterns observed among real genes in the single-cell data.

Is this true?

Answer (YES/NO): YES